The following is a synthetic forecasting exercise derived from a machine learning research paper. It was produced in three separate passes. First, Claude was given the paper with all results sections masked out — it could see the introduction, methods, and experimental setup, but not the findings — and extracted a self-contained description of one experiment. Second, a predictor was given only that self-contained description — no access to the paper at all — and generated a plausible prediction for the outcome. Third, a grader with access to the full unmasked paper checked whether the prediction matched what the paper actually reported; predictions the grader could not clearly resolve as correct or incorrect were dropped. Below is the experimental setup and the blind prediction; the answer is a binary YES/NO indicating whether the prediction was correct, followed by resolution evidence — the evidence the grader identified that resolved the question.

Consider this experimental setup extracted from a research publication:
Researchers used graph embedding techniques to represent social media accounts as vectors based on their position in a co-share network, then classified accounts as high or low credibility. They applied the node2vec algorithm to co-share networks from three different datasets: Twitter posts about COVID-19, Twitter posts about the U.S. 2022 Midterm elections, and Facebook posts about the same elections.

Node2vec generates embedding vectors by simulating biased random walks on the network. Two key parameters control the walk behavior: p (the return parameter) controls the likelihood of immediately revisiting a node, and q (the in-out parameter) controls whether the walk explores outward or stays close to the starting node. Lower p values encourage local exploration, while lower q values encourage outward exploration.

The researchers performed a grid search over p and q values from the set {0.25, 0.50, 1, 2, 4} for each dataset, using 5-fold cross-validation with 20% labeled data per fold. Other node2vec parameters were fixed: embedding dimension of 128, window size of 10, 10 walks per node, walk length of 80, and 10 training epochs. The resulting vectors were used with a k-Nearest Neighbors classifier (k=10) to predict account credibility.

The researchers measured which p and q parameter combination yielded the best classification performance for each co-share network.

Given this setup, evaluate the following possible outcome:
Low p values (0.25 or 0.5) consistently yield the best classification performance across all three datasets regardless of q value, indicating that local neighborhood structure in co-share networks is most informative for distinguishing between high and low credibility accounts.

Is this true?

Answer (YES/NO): NO